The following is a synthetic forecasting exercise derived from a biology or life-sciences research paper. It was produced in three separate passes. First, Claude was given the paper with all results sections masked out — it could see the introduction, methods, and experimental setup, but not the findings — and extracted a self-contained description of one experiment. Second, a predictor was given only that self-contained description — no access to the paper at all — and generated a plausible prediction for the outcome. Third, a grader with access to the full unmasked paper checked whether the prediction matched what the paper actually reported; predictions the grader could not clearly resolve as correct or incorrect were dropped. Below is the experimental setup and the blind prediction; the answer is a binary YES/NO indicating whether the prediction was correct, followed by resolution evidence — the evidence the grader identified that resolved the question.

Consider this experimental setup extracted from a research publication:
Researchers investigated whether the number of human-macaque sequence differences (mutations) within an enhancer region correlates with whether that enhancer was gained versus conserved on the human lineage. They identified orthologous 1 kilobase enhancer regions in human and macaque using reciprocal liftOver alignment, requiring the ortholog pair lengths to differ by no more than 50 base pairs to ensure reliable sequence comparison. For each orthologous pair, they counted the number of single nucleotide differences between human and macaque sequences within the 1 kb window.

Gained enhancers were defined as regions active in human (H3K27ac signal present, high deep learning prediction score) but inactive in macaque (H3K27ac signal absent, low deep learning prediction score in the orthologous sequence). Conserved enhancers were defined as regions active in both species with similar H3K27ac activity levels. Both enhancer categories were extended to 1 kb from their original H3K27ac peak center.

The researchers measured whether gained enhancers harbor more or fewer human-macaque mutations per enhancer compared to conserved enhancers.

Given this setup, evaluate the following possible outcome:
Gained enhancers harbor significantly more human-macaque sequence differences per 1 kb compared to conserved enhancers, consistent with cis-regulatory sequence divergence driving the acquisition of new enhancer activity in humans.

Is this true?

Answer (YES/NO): NO